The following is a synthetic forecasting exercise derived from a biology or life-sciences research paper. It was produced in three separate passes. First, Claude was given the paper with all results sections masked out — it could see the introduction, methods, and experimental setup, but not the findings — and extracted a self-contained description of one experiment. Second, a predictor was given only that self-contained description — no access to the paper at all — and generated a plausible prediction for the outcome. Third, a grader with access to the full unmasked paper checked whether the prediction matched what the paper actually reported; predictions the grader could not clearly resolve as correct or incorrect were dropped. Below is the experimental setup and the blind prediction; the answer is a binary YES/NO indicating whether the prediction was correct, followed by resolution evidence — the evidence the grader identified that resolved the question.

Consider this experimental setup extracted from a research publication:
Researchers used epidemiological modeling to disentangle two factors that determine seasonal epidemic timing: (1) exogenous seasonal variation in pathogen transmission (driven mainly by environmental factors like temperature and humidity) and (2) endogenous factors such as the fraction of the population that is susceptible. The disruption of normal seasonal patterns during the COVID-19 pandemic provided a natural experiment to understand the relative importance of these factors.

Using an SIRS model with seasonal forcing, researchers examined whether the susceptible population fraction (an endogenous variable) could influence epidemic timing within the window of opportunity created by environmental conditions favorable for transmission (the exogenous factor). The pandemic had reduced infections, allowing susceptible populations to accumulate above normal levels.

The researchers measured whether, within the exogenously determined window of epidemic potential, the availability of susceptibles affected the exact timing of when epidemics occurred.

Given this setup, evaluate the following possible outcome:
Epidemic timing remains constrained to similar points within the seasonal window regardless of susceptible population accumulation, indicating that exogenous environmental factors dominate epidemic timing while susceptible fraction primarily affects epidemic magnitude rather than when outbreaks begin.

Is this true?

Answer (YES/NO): NO